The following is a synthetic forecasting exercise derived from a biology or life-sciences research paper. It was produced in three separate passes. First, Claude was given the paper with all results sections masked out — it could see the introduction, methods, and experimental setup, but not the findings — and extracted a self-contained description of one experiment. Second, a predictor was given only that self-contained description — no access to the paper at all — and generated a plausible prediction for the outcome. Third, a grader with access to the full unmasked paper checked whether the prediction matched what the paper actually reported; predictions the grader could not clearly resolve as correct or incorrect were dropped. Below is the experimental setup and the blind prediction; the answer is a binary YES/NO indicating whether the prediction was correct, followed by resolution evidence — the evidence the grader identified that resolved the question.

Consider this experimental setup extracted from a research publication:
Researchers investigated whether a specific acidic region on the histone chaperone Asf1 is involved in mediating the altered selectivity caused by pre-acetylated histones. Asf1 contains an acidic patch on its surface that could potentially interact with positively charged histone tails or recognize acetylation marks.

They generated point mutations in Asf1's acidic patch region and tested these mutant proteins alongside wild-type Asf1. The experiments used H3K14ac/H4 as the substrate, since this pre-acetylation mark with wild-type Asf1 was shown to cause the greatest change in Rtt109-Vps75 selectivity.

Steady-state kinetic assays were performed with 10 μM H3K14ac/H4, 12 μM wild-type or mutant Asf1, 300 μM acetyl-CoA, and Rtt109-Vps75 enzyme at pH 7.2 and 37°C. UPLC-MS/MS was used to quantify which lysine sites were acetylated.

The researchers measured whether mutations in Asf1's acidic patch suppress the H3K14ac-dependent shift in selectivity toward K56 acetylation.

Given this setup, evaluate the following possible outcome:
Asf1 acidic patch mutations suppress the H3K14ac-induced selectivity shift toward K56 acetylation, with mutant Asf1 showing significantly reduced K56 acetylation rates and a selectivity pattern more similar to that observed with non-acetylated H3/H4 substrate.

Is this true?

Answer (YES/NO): YES